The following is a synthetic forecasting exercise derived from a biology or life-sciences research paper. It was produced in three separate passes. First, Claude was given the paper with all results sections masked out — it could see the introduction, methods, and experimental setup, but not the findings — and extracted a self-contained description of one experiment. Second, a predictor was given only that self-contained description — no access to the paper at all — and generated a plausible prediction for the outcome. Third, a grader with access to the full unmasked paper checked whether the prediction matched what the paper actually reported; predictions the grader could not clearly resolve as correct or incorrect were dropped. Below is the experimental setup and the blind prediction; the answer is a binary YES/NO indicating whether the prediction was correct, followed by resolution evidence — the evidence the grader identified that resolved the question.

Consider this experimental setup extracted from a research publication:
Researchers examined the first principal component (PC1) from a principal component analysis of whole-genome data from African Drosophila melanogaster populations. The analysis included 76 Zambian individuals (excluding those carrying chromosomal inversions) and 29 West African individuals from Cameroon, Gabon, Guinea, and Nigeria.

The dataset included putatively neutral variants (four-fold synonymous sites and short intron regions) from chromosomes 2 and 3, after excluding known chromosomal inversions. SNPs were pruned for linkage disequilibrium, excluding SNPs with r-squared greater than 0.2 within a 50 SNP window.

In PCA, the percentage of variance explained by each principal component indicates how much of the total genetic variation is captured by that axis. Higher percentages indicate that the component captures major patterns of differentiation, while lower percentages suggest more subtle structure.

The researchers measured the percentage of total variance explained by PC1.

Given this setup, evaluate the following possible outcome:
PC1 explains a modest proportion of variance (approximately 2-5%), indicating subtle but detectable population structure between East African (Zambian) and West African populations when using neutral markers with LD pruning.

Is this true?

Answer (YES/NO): YES